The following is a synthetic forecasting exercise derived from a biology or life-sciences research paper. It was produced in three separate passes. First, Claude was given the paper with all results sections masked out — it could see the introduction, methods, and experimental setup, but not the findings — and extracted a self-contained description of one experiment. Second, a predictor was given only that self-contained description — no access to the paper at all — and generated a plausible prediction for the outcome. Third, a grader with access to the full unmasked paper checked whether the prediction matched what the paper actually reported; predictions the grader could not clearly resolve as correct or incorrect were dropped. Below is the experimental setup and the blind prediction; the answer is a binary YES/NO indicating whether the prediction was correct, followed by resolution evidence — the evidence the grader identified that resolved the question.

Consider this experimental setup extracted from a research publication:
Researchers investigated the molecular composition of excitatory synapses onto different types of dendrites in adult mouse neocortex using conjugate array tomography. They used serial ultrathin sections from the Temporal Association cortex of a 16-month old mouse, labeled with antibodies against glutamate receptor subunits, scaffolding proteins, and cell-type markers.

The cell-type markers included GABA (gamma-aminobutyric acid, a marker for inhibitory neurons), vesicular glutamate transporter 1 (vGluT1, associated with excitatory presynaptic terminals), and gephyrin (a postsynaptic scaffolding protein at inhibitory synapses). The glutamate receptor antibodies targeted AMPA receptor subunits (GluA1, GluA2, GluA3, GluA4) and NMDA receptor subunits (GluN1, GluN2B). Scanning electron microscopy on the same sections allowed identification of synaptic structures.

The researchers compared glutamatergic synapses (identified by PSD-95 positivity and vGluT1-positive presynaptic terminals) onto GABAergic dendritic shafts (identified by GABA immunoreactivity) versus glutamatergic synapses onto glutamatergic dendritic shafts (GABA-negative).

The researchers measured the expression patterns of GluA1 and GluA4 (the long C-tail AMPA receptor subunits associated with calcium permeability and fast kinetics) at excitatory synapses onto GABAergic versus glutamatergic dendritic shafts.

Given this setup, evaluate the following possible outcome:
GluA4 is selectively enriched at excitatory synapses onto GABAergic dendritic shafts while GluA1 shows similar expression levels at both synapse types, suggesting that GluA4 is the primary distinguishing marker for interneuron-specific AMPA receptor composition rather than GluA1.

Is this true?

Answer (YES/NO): NO